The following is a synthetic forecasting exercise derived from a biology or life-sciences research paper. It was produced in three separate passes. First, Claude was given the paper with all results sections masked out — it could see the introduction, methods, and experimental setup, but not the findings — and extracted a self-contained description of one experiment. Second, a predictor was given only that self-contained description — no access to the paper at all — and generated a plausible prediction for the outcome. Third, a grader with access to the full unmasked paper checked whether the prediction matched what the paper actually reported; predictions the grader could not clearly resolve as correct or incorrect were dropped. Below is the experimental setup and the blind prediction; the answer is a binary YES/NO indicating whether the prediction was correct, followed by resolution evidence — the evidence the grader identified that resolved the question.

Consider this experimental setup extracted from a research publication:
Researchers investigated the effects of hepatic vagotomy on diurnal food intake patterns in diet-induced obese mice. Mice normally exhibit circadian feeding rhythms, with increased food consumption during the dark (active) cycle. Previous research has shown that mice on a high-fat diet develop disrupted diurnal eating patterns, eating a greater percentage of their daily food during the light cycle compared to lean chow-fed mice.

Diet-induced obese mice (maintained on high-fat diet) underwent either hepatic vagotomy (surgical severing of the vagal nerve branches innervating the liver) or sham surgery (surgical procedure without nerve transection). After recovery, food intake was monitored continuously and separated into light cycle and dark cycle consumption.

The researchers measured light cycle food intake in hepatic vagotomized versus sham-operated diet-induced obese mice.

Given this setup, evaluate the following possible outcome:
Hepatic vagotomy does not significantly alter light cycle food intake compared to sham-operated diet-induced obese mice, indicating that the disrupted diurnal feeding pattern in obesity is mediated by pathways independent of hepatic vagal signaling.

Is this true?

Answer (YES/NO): NO